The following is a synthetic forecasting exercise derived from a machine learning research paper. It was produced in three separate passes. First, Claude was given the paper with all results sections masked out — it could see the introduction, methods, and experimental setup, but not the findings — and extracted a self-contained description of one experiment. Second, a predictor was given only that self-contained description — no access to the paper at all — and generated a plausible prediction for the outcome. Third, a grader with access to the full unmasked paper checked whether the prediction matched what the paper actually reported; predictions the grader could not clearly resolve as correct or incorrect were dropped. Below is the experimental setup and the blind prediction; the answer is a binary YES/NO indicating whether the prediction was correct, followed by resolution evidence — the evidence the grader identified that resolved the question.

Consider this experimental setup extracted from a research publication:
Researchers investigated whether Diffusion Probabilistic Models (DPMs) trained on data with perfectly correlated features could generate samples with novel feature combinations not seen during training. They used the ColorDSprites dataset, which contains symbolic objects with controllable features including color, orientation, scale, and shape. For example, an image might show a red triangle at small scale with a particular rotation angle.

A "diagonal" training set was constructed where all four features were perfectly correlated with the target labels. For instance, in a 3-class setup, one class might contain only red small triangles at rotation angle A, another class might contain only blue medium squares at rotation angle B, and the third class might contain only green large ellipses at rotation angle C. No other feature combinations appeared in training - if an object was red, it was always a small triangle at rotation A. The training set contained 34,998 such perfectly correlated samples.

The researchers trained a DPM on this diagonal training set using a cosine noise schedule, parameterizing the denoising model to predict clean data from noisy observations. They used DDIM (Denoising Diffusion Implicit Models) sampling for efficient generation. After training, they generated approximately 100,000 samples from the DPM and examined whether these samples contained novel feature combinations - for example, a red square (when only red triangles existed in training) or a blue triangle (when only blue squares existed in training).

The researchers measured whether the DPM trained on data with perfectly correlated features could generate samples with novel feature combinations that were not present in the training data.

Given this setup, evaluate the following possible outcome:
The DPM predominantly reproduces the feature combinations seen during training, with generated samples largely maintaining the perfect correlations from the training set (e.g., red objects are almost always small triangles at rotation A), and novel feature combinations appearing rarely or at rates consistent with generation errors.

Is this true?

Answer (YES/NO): NO